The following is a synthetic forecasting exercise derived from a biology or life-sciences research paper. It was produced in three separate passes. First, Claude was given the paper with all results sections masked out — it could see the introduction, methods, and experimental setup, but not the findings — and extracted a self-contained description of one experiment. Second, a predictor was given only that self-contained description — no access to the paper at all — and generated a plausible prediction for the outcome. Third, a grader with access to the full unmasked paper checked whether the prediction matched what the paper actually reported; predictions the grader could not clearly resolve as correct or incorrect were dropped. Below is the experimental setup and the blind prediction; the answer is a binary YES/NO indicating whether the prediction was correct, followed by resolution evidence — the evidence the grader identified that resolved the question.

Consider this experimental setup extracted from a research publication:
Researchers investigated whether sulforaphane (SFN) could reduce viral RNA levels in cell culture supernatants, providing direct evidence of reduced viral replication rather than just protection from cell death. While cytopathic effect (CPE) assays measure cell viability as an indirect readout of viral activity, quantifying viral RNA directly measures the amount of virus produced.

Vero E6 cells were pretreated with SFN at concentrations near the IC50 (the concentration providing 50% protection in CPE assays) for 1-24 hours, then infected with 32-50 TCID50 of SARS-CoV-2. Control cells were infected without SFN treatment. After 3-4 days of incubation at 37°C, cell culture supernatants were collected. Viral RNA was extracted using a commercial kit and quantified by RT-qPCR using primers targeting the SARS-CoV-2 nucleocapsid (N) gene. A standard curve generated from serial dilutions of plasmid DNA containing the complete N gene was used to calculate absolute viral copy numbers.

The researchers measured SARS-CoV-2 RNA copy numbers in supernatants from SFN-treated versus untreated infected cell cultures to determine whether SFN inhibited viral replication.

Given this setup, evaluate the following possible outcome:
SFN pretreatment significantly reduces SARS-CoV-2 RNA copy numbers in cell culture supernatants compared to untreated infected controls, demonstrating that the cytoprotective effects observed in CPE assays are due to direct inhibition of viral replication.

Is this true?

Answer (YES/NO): YES